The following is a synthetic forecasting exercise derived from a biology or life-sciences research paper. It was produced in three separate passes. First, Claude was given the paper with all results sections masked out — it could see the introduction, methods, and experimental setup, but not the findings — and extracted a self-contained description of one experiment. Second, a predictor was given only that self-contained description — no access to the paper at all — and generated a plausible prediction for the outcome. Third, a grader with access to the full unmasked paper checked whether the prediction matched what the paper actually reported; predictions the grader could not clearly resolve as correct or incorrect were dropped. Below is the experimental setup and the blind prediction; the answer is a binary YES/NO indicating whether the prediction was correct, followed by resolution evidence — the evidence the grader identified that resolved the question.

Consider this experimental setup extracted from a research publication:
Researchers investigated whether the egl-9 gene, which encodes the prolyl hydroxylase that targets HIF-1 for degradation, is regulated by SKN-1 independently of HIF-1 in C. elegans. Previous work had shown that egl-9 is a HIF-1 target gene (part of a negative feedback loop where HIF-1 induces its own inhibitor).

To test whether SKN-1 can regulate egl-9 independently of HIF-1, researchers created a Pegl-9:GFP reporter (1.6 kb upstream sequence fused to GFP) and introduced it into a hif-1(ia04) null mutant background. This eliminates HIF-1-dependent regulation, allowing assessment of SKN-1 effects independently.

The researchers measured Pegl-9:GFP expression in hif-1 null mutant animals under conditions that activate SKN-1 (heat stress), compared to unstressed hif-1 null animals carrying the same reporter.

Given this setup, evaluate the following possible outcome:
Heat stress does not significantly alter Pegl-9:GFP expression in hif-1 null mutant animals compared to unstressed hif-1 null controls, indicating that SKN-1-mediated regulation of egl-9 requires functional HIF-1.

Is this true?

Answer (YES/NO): NO